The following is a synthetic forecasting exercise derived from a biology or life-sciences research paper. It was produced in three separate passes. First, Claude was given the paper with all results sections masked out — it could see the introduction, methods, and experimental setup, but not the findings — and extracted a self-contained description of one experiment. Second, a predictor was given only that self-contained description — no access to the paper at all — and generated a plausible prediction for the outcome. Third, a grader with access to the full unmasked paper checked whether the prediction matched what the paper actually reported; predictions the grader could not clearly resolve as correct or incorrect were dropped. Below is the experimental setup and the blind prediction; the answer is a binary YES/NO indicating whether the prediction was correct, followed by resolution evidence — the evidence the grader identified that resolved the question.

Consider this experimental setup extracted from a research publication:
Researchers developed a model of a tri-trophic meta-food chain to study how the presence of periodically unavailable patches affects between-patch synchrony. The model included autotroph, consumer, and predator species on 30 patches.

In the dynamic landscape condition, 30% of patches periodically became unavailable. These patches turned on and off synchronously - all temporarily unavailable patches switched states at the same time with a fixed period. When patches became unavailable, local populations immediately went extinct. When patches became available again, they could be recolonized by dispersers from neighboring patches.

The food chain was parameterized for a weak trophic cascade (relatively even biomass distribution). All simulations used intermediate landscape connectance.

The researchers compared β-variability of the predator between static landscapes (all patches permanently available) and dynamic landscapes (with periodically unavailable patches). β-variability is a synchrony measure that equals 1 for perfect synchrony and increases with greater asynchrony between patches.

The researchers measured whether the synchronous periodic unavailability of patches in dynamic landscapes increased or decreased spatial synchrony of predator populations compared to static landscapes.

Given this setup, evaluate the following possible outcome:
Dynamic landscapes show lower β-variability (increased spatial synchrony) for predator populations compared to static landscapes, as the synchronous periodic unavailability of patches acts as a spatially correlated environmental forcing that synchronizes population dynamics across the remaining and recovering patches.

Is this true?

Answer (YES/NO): YES